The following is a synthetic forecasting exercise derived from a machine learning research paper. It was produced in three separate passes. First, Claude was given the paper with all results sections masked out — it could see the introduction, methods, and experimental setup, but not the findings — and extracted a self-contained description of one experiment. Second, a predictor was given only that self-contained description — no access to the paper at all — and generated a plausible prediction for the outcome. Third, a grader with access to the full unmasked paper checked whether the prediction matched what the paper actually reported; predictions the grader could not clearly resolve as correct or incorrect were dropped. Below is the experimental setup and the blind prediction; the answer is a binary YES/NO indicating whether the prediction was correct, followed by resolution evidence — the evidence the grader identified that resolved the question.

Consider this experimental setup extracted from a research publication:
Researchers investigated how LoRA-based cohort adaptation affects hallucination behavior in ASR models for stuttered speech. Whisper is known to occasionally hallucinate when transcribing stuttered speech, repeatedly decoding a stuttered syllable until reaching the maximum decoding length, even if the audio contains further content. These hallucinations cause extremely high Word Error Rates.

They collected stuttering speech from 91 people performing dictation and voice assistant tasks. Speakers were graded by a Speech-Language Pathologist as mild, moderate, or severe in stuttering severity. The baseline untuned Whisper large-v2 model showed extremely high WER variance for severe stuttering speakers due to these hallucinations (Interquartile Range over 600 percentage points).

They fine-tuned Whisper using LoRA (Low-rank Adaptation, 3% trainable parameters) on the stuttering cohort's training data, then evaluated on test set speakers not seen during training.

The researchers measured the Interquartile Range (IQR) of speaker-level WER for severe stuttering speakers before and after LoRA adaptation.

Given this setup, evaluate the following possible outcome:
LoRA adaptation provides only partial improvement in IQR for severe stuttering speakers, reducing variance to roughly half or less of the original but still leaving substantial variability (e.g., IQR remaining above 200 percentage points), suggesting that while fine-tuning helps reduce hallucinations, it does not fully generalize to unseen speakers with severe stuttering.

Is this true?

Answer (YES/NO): NO